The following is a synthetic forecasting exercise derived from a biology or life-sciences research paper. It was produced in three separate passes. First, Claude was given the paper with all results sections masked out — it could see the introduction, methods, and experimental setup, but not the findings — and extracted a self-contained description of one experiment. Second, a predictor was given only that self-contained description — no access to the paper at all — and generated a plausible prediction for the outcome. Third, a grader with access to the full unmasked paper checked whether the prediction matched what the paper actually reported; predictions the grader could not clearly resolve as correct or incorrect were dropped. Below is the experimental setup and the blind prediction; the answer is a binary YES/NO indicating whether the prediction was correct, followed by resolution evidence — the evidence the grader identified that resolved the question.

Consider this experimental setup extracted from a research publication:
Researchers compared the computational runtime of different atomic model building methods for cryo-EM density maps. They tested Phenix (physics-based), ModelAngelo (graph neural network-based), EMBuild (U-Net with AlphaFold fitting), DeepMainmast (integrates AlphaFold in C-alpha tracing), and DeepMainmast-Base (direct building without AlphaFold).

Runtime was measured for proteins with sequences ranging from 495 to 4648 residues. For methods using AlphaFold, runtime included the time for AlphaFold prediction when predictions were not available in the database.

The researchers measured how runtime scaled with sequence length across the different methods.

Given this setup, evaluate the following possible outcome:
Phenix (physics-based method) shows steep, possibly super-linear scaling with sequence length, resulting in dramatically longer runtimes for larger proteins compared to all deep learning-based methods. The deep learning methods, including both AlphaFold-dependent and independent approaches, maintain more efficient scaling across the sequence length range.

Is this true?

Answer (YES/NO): NO